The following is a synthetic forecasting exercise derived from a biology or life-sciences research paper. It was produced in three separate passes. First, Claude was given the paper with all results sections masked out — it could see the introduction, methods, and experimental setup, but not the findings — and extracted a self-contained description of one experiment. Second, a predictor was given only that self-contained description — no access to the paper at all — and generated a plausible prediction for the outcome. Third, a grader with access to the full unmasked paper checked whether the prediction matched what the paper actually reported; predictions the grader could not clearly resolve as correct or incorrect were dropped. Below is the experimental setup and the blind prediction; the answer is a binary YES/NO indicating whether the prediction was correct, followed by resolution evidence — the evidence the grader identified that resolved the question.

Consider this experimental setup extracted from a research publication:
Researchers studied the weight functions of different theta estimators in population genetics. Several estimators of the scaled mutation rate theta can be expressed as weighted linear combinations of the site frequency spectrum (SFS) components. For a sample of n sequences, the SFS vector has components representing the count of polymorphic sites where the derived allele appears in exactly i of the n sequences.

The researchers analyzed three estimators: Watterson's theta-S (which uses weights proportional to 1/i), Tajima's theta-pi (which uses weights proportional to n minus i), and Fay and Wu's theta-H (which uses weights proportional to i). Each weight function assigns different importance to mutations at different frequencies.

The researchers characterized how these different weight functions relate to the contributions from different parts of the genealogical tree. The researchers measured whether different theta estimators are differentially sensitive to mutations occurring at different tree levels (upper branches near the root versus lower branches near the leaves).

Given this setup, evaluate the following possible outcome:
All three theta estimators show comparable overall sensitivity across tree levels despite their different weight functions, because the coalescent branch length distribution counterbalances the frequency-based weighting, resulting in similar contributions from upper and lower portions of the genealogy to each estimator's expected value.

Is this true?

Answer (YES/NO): NO